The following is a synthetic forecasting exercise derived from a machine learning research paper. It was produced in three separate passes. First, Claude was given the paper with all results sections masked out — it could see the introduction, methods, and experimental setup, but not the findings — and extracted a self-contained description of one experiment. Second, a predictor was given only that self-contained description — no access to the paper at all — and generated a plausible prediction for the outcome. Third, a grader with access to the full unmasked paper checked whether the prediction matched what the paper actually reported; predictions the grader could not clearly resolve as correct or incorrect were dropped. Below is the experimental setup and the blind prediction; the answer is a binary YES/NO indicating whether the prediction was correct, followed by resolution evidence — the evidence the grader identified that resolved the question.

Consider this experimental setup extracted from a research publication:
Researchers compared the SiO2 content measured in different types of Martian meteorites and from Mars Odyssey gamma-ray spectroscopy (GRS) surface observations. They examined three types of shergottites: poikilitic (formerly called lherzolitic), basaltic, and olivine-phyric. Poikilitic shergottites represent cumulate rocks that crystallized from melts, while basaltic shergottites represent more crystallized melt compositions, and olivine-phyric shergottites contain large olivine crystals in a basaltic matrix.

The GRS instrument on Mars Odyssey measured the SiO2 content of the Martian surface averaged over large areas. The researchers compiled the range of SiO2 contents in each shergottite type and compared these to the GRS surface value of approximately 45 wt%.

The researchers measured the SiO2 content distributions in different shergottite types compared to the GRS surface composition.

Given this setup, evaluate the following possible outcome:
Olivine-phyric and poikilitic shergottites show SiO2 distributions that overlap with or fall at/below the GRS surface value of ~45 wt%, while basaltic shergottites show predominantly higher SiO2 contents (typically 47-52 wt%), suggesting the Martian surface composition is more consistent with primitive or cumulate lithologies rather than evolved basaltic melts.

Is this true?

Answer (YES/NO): NO